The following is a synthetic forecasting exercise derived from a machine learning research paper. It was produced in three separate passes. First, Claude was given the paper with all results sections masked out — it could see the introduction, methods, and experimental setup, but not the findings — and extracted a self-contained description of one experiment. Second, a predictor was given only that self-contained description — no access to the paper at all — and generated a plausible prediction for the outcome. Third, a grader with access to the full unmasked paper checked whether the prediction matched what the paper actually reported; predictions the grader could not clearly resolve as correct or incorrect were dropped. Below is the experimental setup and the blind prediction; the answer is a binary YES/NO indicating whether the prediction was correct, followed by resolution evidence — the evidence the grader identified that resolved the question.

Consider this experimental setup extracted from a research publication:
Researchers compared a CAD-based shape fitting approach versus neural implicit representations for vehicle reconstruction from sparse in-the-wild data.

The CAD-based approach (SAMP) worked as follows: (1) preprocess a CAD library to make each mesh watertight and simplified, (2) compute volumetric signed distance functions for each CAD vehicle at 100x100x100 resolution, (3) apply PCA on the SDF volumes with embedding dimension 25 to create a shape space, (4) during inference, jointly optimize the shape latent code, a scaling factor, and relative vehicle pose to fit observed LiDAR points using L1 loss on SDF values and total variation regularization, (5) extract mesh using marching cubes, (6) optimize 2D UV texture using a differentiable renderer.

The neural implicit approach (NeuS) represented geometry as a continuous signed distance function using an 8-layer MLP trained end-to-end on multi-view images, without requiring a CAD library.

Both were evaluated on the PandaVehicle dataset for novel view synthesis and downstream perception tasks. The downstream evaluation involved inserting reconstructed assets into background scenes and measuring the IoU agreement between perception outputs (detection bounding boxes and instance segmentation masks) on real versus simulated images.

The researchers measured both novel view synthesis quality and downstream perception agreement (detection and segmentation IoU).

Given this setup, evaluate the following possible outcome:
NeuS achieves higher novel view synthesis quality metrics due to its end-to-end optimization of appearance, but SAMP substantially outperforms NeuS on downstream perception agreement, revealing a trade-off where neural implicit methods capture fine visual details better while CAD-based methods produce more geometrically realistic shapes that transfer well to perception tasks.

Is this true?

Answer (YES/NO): NO